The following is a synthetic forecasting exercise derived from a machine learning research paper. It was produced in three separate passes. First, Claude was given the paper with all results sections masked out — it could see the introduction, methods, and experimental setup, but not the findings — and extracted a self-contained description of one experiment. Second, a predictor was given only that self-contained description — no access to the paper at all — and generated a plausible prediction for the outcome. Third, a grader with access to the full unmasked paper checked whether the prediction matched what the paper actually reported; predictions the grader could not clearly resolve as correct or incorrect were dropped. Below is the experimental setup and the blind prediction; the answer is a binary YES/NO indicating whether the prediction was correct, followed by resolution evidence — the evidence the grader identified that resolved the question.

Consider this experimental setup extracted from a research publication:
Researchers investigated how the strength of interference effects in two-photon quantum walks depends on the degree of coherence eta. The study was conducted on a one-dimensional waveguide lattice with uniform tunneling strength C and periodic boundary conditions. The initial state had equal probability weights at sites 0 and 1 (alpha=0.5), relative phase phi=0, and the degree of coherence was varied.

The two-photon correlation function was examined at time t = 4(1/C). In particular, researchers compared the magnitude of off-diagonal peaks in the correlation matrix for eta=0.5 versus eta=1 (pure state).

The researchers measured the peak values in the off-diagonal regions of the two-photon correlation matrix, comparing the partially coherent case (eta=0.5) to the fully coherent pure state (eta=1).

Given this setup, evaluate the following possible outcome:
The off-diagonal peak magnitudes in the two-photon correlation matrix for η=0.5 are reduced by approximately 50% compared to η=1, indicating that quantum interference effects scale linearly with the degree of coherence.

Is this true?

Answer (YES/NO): NO